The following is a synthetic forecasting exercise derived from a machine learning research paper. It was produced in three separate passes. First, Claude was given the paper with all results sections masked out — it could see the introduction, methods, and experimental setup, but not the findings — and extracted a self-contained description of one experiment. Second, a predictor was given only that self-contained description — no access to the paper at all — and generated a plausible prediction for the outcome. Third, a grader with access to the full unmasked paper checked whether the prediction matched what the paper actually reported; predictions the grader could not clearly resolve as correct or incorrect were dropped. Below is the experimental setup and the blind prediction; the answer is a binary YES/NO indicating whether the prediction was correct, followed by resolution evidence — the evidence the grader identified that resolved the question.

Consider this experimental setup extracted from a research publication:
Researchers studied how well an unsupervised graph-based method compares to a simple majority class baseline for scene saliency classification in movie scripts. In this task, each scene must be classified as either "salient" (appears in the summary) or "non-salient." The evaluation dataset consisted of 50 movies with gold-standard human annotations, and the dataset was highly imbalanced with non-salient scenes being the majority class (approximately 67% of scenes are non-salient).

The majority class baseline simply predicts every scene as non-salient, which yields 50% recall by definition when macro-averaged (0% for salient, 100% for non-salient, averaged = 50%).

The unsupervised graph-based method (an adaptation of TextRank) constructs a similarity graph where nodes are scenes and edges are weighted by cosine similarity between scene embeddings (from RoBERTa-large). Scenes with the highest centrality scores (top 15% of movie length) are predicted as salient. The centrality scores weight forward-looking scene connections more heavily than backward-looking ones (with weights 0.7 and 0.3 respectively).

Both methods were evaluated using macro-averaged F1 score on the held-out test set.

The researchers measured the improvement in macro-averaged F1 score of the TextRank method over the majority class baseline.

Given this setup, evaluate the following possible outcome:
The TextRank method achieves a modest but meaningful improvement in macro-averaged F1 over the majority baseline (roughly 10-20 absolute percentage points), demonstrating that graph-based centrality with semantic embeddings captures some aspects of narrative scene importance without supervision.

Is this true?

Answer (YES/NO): YES